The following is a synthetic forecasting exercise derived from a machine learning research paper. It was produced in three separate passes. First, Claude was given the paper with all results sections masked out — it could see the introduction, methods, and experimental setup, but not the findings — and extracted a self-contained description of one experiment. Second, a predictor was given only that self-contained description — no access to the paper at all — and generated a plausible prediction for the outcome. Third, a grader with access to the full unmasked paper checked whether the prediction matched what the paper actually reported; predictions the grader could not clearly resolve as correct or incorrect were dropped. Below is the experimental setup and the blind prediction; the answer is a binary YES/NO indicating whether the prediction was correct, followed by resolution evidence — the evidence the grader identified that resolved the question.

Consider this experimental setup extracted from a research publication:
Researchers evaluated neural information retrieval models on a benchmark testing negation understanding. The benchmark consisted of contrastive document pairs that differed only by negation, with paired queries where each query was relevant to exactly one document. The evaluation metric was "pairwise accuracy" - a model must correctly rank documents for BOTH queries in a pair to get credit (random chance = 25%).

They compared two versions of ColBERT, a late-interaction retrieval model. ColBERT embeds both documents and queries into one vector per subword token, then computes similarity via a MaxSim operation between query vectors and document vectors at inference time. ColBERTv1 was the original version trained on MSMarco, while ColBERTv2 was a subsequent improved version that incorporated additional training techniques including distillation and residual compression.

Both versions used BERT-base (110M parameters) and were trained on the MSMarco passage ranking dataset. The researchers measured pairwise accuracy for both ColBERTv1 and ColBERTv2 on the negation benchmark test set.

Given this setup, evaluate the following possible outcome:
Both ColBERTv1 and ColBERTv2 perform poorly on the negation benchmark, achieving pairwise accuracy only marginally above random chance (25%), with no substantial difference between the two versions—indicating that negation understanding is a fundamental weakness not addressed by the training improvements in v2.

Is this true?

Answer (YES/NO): NO